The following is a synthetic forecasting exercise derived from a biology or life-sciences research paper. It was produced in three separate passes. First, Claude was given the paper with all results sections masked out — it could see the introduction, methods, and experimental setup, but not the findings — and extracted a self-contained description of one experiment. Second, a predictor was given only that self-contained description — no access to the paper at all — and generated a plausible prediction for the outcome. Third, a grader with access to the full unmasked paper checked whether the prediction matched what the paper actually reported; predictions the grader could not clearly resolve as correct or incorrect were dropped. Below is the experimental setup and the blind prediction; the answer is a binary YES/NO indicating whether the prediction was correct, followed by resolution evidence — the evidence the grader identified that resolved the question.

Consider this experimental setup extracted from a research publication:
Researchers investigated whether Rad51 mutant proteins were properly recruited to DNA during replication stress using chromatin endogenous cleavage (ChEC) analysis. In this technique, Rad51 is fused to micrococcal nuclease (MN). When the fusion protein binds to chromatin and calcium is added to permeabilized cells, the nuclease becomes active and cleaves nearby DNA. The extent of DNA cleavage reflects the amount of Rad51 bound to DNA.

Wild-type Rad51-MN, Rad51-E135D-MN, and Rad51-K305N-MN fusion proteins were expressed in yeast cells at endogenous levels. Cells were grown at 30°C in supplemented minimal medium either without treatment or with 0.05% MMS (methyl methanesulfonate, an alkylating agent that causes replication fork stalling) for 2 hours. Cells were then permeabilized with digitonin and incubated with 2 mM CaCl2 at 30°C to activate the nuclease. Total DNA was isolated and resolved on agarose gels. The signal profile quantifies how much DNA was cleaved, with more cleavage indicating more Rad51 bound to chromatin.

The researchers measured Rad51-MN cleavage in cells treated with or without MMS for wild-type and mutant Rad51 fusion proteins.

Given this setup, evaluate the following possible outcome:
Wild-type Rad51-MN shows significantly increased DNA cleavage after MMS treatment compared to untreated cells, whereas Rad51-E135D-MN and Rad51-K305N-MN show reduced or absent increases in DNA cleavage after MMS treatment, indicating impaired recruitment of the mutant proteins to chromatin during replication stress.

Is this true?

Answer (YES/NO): NO